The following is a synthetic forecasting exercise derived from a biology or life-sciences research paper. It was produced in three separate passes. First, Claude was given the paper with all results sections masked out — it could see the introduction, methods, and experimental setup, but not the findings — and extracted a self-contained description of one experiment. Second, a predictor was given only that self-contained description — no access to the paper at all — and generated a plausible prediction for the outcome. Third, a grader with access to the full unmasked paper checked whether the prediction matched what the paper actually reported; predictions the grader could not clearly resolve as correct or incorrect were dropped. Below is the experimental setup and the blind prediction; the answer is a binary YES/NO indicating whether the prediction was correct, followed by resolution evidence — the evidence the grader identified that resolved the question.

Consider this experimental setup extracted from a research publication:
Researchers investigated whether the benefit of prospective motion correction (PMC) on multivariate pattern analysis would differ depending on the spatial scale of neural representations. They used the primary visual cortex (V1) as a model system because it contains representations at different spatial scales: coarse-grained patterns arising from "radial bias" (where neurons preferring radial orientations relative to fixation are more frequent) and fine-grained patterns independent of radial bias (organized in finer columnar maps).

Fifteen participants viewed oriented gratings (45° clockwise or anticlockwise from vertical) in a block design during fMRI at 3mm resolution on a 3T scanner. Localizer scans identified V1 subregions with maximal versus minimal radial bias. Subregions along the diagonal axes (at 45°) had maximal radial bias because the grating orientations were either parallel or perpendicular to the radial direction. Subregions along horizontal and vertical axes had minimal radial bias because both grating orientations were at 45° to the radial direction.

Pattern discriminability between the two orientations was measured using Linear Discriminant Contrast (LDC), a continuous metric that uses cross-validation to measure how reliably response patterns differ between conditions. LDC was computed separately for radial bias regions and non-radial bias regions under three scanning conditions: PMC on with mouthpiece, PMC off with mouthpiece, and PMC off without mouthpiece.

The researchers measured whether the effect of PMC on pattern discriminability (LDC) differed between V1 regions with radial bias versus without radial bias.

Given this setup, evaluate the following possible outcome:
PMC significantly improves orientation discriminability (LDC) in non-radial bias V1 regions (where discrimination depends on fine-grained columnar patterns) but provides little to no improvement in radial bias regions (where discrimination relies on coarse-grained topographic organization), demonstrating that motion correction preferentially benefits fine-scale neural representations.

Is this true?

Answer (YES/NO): NO